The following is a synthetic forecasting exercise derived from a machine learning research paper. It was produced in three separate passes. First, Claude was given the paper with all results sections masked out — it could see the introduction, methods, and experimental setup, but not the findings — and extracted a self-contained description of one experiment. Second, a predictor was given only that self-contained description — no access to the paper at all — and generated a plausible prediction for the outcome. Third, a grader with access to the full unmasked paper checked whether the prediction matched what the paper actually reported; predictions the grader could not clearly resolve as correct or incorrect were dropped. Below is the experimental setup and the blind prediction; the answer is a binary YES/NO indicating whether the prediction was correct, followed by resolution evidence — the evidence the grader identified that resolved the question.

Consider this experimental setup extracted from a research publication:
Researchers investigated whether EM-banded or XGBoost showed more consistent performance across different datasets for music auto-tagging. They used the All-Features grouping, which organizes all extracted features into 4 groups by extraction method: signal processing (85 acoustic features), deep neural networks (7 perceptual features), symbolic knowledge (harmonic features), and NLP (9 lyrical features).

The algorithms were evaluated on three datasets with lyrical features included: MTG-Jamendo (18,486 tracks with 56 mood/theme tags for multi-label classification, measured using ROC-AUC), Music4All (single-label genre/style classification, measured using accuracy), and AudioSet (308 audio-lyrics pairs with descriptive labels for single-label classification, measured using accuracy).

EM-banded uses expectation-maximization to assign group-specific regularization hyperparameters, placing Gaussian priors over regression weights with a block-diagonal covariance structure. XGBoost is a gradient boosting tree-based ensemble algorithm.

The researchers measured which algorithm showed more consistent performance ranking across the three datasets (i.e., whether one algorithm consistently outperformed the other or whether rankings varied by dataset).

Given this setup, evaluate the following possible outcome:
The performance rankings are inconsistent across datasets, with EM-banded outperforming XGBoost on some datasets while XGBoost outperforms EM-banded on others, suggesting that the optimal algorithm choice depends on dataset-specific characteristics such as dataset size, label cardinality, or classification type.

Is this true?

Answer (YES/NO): YES